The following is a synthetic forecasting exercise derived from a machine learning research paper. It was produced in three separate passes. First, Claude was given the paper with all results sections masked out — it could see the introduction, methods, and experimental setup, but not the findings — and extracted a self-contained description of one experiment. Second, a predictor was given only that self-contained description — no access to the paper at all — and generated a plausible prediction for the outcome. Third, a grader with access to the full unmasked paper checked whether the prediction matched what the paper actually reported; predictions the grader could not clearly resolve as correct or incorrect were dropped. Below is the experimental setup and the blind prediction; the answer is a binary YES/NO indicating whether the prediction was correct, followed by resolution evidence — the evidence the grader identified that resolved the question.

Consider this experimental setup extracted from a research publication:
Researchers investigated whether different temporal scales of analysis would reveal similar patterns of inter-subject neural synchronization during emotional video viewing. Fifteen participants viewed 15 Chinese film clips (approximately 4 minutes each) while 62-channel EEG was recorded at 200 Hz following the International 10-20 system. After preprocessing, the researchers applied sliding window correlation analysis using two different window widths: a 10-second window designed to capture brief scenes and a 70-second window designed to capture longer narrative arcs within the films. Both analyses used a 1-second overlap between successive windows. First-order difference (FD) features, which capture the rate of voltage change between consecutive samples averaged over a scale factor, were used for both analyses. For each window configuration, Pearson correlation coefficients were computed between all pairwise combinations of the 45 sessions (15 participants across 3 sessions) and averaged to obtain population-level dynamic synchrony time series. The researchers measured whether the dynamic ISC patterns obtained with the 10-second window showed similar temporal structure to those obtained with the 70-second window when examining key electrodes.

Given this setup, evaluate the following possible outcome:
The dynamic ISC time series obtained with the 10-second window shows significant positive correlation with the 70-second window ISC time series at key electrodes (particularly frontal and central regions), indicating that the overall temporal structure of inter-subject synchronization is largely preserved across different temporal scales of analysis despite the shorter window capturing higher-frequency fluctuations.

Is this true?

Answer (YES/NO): NO